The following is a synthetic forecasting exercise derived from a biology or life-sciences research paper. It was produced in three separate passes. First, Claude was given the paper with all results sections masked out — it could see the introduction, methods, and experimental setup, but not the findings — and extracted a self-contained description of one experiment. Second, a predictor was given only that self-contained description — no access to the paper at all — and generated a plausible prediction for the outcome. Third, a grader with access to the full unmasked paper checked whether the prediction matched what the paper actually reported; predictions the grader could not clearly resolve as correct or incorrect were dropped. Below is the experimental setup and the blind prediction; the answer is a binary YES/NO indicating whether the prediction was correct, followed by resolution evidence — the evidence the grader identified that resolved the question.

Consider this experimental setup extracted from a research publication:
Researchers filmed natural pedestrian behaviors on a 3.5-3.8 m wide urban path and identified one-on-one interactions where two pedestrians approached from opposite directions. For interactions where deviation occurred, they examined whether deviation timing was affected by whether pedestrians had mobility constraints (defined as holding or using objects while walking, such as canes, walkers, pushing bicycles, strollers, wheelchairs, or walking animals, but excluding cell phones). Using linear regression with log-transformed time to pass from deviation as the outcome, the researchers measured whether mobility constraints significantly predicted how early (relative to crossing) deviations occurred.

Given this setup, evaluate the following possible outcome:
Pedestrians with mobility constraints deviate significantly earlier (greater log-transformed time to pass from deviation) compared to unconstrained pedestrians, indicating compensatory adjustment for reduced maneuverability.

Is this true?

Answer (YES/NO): NO